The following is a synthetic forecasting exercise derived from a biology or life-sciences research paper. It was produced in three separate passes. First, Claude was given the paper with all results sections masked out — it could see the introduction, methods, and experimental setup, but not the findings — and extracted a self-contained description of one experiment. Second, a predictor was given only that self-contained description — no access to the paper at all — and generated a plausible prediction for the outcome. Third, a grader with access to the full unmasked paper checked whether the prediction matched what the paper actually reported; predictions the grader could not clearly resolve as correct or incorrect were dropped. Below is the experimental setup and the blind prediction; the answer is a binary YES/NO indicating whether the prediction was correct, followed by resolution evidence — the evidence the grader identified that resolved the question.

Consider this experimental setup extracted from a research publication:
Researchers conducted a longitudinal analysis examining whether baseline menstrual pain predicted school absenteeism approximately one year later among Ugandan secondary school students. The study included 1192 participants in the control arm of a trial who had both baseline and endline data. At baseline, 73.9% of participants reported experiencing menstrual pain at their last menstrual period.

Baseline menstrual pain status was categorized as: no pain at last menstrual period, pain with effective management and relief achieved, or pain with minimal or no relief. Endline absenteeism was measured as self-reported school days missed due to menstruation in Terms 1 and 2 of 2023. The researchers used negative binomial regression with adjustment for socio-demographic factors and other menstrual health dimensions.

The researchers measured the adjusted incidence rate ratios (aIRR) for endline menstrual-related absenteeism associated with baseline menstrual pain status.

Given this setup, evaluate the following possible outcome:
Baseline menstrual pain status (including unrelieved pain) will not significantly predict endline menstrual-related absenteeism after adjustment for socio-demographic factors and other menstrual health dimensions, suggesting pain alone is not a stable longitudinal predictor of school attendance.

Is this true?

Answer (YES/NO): NO